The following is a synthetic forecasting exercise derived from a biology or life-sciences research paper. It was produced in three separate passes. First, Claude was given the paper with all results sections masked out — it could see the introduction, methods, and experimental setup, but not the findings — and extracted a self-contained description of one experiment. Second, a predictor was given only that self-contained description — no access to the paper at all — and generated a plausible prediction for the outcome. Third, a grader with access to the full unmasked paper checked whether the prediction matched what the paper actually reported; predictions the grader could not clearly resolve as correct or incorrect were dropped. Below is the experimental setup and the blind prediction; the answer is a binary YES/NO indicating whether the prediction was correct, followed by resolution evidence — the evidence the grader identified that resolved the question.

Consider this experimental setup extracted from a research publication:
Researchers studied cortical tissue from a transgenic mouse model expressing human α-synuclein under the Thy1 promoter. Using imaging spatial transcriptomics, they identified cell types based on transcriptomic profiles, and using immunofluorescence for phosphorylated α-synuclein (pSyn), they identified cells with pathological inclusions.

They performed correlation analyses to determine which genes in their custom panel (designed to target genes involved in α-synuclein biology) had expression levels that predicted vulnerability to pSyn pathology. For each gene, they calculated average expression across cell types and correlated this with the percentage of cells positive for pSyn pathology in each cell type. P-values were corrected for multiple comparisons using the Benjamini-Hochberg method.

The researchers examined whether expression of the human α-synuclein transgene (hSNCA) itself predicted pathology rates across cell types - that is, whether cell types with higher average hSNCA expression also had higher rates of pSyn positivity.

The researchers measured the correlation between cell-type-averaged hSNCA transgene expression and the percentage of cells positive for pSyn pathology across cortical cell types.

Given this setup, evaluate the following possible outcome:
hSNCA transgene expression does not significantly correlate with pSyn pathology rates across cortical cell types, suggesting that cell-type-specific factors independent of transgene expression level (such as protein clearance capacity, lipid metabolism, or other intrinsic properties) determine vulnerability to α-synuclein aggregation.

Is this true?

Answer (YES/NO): NO